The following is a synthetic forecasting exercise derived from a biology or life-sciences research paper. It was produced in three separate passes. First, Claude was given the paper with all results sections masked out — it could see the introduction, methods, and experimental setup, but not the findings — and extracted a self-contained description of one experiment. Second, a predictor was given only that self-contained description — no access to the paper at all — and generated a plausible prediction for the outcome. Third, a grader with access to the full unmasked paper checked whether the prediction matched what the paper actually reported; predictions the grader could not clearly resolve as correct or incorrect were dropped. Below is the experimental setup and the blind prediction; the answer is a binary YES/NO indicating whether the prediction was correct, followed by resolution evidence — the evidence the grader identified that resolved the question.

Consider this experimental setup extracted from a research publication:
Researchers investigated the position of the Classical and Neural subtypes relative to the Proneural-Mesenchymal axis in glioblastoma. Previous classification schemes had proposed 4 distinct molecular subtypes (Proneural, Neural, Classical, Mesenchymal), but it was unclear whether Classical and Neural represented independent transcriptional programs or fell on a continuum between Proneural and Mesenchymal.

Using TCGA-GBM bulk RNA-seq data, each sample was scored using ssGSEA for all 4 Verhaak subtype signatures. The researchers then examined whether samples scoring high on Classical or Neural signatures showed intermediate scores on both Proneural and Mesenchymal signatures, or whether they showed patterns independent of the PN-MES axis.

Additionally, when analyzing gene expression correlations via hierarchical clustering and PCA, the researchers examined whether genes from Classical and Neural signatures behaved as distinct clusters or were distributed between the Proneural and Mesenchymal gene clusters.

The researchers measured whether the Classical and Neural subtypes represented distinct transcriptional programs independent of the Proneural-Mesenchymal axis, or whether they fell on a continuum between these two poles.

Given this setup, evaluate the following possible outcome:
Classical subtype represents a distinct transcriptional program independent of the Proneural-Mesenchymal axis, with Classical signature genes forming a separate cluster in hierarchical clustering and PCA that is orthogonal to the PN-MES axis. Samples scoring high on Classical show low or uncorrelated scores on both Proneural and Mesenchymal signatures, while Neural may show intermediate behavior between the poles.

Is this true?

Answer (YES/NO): NO